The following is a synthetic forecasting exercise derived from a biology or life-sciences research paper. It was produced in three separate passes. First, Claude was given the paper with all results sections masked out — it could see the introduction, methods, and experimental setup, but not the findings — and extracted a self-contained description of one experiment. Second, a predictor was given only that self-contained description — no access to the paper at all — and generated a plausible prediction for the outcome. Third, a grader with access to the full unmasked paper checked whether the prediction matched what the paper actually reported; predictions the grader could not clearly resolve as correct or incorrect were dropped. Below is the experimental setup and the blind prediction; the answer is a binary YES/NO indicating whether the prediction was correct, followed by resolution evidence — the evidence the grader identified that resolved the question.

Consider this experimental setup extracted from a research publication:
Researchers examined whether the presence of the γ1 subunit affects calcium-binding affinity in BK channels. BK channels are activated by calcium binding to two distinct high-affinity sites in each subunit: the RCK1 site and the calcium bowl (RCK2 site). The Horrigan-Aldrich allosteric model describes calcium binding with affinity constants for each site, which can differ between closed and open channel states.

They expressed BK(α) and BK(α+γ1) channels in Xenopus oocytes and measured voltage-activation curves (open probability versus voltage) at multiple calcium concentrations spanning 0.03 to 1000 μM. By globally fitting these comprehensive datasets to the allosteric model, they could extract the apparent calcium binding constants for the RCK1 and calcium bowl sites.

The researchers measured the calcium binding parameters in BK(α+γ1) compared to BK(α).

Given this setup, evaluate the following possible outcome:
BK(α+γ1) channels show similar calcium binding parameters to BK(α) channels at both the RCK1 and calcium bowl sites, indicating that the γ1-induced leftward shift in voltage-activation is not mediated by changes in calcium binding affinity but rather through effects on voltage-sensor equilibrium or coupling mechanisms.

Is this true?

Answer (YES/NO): NO